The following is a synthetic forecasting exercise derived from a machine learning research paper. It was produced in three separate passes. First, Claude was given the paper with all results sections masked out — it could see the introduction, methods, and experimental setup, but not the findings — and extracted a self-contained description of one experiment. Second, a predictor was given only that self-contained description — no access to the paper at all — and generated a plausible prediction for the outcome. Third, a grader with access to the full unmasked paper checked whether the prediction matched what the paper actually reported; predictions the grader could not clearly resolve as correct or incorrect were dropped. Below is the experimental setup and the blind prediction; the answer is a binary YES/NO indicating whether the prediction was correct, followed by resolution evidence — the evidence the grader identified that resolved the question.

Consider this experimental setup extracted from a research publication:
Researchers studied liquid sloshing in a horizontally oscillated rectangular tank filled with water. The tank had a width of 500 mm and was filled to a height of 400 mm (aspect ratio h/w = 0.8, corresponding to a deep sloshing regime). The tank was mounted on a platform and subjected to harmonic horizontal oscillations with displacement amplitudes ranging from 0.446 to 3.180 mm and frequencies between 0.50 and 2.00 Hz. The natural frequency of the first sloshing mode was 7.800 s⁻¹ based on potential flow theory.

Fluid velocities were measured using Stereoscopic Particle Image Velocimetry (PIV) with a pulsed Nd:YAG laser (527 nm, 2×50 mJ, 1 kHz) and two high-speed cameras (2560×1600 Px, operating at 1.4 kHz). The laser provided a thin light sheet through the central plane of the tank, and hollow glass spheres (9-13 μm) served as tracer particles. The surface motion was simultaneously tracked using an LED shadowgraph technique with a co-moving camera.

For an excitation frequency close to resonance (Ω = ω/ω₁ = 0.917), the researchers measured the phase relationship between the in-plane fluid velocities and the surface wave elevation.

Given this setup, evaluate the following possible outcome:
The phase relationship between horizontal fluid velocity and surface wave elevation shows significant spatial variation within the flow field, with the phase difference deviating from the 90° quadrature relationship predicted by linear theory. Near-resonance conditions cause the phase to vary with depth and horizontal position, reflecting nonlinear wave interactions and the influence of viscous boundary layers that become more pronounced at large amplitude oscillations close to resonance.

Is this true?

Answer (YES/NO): NO